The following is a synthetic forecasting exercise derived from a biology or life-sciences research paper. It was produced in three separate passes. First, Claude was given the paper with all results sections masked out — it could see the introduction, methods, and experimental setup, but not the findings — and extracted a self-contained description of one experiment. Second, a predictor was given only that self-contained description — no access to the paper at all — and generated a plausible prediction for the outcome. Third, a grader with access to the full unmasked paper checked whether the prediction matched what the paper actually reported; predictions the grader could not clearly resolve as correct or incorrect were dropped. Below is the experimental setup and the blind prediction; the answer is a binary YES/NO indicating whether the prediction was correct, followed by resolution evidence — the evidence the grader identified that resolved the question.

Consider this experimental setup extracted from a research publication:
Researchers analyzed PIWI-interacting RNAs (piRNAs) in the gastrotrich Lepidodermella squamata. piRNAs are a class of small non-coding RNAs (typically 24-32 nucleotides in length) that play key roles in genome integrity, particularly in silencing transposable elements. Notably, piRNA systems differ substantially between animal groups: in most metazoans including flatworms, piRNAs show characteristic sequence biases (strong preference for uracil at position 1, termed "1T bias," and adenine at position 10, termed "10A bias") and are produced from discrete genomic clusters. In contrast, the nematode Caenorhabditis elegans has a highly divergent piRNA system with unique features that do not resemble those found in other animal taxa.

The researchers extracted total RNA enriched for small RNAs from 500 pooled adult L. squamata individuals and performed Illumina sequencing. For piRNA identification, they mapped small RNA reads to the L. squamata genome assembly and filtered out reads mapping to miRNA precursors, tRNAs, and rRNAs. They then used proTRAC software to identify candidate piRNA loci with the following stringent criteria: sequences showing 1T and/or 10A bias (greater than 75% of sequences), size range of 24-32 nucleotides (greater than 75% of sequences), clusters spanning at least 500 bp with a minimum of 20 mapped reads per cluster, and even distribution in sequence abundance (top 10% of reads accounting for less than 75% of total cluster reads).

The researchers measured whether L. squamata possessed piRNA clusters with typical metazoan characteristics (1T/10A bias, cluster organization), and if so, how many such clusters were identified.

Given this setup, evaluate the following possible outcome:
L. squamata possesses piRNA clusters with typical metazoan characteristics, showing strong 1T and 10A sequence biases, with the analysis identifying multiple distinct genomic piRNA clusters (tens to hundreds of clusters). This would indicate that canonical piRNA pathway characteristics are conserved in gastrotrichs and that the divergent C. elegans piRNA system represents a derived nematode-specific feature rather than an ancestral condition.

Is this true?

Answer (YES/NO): NO